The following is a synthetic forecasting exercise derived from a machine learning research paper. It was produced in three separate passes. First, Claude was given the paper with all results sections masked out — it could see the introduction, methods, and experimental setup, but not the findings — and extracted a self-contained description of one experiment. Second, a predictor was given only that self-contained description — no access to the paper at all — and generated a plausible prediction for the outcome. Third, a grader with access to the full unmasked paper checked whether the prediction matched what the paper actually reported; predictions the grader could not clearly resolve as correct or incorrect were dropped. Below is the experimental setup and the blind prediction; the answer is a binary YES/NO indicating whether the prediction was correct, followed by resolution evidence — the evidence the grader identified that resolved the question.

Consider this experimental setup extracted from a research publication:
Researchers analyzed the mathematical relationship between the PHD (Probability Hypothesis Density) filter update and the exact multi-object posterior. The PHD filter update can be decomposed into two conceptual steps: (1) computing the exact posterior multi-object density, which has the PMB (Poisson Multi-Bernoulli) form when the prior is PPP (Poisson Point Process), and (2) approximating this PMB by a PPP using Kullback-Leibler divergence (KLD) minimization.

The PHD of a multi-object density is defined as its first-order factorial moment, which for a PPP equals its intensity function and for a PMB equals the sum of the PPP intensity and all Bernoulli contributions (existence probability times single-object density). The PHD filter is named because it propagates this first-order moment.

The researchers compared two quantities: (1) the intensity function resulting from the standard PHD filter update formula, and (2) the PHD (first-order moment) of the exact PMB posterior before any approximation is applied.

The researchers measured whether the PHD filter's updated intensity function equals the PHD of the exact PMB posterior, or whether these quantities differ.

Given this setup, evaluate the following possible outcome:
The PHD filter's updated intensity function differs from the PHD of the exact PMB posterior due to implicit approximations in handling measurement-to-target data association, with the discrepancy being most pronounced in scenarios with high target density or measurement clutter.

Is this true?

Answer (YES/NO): NO